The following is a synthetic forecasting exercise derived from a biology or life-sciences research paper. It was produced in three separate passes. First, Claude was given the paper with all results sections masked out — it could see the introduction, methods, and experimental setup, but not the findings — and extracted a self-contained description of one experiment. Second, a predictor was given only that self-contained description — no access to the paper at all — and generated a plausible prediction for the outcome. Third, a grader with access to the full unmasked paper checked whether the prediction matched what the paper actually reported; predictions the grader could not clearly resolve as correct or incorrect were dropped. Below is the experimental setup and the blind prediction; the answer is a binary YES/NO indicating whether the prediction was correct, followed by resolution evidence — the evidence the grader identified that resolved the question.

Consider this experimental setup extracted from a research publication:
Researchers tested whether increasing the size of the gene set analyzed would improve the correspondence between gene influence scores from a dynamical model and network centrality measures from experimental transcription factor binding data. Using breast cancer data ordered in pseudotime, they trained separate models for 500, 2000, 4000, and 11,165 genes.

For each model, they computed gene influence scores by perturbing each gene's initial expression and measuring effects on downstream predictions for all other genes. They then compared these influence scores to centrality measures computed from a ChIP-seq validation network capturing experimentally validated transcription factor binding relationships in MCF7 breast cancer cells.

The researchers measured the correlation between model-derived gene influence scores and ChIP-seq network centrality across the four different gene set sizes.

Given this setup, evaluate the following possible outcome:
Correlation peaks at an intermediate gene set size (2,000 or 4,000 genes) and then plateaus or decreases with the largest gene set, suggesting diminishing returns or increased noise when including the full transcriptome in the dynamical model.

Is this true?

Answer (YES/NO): NO